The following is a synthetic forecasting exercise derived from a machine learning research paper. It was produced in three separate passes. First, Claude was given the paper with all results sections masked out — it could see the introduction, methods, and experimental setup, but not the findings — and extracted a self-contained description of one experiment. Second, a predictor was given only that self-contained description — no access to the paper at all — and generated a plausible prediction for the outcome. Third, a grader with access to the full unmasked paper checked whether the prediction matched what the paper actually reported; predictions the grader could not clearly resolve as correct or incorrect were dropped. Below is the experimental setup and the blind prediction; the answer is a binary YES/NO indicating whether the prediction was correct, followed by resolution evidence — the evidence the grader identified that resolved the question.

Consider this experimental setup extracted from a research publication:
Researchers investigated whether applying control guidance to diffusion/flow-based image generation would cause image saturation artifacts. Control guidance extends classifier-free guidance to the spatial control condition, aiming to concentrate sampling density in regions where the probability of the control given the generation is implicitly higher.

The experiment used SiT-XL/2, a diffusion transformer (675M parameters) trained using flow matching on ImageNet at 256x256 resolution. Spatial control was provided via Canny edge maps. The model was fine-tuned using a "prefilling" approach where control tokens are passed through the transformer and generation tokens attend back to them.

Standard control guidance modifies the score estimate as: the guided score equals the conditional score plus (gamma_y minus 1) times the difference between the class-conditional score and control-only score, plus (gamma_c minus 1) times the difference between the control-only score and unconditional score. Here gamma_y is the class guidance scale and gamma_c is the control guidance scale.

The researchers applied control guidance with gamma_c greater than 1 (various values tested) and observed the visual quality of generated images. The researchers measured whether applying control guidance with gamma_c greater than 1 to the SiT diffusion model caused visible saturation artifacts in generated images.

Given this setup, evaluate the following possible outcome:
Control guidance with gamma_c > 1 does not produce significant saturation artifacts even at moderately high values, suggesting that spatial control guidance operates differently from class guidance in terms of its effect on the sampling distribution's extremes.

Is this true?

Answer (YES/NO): NO